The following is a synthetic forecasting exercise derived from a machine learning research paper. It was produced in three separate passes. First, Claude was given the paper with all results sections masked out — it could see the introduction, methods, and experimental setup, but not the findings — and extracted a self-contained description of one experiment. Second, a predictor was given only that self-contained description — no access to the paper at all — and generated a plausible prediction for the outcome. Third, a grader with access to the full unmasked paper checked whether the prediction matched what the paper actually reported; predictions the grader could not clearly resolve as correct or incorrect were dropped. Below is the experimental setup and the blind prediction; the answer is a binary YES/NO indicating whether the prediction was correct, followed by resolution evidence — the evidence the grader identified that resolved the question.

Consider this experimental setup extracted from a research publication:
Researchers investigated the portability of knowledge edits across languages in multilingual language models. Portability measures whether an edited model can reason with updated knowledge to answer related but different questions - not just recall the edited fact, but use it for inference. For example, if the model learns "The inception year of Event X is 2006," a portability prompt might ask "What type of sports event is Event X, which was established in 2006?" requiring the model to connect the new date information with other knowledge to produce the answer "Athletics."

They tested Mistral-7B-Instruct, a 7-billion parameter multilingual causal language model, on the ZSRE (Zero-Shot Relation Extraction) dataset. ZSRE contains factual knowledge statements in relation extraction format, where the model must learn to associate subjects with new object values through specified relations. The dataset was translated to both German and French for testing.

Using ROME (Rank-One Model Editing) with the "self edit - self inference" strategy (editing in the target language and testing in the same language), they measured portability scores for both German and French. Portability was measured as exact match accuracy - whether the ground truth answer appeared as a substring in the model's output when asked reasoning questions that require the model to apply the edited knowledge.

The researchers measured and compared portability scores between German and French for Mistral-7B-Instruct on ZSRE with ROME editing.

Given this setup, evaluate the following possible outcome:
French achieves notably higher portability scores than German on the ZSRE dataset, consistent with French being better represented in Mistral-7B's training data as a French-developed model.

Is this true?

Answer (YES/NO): NO